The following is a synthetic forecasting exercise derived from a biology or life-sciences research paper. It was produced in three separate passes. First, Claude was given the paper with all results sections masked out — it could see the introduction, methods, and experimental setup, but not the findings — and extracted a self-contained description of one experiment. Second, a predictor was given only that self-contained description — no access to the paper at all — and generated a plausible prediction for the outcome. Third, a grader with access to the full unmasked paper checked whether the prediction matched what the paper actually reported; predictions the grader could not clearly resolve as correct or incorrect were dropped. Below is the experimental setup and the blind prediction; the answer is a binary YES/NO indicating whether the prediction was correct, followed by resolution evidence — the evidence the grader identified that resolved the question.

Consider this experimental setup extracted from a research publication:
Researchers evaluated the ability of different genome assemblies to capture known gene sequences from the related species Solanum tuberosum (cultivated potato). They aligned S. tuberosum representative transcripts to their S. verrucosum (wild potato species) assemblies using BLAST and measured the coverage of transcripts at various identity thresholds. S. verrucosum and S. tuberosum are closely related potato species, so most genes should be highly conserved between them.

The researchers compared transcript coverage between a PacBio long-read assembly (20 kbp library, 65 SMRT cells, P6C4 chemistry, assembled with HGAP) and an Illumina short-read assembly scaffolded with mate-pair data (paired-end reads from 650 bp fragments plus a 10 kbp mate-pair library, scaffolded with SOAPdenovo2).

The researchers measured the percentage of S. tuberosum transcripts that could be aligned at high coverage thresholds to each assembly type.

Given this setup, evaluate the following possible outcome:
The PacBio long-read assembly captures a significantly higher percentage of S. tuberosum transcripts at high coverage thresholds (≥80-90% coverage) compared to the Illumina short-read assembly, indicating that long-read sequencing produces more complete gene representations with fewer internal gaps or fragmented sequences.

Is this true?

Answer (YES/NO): NO